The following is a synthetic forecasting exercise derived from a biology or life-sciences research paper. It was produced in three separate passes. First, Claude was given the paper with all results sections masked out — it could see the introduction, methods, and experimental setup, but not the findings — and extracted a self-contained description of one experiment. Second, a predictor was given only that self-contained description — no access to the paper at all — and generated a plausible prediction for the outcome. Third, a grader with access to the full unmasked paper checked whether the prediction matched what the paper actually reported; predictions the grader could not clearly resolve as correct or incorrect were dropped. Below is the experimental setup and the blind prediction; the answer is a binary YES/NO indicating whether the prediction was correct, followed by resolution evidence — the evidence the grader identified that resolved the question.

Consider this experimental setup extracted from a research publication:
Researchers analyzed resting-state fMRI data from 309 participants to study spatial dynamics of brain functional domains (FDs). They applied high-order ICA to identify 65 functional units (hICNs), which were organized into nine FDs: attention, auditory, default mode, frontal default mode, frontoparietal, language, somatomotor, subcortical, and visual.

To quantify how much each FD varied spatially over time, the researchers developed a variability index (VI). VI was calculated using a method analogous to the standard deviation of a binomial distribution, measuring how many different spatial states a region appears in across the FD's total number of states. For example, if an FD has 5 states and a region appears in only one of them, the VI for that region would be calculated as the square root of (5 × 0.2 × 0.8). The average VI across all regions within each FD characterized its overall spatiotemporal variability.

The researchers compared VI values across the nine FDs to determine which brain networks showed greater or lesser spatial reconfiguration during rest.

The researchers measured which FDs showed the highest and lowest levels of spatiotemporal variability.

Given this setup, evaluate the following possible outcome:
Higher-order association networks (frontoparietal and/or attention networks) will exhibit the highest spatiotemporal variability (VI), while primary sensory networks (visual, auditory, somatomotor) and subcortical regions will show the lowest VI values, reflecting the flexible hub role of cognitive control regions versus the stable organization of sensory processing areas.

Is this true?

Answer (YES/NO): NO